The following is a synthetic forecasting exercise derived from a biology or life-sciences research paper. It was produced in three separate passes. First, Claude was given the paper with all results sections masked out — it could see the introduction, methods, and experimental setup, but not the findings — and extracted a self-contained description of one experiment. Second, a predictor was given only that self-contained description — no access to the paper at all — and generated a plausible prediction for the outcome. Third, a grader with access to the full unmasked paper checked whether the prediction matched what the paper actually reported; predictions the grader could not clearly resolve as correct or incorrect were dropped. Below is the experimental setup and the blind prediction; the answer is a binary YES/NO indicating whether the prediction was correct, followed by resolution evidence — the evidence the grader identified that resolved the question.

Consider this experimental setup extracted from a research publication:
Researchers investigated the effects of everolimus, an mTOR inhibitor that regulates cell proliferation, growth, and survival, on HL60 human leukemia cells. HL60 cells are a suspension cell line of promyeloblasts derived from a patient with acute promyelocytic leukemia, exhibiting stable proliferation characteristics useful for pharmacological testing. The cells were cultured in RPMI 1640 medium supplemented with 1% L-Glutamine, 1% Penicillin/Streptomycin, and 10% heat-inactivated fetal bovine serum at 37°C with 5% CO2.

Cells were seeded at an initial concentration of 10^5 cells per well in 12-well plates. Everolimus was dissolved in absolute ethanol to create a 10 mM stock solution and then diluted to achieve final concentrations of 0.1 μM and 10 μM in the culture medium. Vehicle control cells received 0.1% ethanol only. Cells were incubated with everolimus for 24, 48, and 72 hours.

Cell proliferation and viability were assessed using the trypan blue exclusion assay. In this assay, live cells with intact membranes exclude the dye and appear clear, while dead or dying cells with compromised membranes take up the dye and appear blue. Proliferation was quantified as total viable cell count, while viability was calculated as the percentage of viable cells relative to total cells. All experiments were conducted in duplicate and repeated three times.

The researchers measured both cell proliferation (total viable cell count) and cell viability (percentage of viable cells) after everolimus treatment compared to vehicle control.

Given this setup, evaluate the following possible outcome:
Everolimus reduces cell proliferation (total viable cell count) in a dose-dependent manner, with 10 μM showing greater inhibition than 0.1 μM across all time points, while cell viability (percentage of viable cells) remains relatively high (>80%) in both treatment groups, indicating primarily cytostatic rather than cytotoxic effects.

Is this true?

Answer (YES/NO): YES